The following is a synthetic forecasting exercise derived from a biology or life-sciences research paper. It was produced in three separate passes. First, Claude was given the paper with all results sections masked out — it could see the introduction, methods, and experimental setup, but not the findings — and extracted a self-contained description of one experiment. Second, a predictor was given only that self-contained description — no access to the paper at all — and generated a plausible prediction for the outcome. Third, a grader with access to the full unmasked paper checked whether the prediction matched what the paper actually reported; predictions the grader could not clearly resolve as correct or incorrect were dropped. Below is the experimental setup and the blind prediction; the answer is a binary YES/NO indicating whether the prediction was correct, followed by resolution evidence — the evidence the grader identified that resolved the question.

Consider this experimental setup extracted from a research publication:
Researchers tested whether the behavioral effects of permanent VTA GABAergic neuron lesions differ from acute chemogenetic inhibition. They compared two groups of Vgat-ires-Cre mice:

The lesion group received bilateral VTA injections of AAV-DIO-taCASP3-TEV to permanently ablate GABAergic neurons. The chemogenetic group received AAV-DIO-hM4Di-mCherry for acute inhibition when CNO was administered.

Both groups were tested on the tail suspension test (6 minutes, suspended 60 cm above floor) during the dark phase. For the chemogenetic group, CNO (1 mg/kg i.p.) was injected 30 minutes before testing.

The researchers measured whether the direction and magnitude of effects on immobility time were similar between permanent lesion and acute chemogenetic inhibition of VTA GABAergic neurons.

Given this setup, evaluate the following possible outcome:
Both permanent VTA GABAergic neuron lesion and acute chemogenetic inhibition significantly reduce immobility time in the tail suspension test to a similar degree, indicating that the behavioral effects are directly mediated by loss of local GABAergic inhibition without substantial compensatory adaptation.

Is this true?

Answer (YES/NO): YES